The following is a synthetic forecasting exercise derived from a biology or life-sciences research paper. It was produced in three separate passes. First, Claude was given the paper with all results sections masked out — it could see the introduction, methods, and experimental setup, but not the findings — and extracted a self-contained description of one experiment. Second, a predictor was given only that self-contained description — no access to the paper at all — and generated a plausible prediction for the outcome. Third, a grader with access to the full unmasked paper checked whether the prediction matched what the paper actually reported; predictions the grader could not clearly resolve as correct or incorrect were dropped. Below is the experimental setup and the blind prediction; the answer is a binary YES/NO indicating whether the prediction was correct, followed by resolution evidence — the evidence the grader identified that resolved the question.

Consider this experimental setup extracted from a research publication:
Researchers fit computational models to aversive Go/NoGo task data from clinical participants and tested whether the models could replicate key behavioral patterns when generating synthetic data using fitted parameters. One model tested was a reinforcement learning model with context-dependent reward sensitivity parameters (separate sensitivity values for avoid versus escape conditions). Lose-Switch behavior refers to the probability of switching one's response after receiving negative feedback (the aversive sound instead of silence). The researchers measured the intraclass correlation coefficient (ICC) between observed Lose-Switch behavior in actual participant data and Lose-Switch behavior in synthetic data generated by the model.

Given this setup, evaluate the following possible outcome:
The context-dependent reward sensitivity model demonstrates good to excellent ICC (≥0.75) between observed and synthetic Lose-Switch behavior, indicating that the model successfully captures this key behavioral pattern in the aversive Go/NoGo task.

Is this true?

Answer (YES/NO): NO